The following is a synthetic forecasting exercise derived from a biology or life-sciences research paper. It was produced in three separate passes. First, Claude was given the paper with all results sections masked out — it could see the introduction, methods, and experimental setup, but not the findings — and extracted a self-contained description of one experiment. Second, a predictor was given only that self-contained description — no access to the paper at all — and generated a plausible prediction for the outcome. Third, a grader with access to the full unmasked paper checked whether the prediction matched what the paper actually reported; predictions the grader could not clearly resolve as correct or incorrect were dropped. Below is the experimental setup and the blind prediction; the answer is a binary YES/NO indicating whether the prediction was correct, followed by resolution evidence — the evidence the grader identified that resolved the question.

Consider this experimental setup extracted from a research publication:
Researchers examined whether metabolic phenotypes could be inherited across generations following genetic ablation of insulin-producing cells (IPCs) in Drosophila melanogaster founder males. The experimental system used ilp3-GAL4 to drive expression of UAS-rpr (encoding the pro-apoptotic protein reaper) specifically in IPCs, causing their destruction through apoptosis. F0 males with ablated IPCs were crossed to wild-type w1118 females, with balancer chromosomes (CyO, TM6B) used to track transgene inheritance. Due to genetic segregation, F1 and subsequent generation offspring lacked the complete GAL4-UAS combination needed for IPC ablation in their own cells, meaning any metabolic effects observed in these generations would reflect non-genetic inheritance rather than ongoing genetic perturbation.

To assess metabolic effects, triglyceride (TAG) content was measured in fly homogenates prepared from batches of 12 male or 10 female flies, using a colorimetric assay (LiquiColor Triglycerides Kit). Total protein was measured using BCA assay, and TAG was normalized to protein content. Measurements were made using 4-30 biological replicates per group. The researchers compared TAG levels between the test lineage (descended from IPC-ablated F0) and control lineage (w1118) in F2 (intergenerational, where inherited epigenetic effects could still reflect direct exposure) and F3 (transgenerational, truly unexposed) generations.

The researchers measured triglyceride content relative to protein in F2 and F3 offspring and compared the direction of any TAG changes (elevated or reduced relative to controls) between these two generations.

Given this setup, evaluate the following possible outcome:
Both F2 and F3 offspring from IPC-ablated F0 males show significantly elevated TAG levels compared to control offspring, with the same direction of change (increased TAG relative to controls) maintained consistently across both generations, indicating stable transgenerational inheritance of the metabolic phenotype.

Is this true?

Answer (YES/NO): NO